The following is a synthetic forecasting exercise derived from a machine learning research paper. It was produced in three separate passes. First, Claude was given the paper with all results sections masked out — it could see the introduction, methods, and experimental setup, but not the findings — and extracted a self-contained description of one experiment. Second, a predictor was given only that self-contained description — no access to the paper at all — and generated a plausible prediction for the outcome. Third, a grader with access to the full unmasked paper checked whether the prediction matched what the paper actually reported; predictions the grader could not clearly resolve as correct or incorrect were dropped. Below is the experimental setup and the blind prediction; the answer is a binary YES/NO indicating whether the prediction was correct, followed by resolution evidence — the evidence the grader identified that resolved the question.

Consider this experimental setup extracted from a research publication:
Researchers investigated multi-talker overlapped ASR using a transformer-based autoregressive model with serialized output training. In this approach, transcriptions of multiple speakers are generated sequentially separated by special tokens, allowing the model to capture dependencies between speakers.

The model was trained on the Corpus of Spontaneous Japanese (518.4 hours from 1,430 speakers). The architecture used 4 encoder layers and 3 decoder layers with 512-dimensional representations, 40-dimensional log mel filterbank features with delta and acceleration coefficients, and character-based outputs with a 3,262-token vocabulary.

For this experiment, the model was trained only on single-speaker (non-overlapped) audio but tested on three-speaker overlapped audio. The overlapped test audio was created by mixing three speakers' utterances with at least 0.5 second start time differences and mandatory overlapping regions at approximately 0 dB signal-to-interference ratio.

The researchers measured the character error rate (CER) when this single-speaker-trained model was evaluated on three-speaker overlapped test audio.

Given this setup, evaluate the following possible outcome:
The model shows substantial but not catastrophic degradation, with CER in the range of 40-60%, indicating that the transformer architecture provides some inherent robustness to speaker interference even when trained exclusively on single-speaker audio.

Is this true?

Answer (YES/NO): YES